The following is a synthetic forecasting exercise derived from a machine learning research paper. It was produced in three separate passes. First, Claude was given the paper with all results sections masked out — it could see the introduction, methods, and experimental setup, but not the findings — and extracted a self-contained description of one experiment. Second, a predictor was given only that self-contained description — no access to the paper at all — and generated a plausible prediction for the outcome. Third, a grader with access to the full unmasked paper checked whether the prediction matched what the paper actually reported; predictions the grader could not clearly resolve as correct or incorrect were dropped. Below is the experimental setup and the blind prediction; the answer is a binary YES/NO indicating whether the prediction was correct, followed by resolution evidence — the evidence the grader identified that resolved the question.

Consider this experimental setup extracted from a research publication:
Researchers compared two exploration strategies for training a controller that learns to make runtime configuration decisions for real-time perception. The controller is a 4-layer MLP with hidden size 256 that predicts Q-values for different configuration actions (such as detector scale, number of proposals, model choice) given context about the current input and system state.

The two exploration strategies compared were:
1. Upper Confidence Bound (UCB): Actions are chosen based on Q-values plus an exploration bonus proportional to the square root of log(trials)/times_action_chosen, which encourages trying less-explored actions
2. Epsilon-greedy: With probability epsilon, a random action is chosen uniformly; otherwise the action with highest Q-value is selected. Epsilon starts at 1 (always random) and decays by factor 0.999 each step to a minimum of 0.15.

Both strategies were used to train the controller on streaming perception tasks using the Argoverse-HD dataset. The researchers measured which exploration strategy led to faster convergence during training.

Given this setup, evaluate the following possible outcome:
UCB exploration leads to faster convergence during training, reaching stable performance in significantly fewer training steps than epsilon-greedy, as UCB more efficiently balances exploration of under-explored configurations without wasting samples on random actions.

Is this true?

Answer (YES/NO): NO